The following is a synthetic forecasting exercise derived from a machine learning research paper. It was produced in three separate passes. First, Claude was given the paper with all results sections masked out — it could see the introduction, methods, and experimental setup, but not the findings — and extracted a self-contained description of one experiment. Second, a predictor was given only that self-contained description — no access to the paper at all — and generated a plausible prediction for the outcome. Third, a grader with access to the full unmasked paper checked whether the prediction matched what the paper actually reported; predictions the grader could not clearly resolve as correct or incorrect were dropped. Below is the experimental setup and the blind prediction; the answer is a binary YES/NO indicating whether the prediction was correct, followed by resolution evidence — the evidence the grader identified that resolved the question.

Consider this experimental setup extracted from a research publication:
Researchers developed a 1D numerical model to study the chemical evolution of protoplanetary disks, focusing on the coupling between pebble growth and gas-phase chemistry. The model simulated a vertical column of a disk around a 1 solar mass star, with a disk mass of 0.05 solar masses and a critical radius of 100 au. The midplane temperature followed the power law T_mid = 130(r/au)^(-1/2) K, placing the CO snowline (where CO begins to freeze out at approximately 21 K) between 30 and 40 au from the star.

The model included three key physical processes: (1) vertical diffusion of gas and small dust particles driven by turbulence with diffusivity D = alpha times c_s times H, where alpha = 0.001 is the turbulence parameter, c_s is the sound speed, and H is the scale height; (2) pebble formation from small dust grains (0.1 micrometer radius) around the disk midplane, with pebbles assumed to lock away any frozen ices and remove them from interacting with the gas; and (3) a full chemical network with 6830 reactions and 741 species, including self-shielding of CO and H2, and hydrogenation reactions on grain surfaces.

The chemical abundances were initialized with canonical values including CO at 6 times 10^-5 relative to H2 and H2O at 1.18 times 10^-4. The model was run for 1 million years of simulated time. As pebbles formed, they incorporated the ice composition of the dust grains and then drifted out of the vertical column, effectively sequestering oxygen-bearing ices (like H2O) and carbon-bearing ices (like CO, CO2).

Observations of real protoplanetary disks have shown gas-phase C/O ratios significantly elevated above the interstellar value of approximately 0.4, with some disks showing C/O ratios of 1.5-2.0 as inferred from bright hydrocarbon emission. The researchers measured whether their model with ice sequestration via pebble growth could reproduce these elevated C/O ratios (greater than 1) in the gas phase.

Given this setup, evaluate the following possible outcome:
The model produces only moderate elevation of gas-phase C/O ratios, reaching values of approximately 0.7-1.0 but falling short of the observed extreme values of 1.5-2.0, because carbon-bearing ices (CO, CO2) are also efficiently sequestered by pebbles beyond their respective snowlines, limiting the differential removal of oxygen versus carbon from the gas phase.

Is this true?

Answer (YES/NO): YES